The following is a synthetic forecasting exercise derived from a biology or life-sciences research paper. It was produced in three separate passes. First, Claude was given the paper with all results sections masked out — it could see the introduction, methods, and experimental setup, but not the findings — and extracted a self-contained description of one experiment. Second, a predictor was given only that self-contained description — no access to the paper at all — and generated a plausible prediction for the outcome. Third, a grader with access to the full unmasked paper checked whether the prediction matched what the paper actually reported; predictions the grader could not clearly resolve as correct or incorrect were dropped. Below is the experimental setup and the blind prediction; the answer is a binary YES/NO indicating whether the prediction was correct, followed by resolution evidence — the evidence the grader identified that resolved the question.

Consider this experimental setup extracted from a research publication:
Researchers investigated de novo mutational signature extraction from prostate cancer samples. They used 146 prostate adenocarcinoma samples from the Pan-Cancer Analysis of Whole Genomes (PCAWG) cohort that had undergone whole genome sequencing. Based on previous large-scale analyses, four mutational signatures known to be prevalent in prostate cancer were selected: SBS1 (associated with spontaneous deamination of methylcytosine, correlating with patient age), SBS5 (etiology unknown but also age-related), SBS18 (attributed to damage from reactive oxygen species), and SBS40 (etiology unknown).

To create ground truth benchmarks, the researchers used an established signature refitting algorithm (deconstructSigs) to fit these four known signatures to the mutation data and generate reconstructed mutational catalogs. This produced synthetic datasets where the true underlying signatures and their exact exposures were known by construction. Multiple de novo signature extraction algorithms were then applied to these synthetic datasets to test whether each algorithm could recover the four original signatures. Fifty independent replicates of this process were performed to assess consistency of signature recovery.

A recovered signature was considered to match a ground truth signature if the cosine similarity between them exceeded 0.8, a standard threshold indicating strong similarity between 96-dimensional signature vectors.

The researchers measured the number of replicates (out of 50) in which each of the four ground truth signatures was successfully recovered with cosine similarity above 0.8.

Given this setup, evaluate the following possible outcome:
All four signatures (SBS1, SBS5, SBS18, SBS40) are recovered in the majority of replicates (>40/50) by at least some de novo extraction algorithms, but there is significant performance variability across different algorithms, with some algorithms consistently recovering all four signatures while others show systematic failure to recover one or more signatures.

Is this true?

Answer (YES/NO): YES